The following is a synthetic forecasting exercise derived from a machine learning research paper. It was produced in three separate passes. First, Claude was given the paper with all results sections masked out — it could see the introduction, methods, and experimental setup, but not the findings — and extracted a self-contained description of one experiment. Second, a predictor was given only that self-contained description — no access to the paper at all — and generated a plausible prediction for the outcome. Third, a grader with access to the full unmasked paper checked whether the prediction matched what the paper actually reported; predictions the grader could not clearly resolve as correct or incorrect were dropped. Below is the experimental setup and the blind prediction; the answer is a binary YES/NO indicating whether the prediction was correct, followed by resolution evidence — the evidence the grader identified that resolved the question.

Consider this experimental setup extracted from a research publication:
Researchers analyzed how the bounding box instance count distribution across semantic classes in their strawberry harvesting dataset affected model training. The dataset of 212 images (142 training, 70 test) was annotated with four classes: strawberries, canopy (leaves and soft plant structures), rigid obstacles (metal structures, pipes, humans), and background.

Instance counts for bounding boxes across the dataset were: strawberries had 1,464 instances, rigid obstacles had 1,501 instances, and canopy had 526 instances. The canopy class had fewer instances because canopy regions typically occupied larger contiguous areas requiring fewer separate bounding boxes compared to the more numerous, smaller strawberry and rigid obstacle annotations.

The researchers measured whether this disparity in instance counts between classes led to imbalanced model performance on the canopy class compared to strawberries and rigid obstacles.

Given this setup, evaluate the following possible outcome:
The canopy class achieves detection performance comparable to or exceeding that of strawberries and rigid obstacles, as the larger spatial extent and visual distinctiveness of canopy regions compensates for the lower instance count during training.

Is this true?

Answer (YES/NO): YES